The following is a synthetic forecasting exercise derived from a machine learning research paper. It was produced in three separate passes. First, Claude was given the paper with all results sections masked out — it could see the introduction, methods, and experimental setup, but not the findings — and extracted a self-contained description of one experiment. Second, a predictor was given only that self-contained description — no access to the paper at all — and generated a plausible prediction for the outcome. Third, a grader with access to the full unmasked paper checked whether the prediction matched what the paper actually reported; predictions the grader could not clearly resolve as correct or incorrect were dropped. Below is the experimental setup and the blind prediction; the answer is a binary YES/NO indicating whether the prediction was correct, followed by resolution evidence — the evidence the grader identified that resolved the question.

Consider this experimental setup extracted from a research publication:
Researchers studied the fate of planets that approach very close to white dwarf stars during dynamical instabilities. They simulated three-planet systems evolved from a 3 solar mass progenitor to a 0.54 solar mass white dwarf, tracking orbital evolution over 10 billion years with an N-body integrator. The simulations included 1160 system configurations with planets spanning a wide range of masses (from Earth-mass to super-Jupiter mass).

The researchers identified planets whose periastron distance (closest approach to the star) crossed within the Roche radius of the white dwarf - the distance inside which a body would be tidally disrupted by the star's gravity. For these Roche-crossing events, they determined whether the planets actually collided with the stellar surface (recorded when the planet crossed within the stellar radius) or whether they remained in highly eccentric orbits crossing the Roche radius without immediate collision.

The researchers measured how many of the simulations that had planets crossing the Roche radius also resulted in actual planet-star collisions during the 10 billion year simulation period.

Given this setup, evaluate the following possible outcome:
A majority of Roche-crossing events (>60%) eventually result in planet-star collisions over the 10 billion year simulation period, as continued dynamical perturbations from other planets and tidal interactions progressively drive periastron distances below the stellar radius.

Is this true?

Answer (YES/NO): NO